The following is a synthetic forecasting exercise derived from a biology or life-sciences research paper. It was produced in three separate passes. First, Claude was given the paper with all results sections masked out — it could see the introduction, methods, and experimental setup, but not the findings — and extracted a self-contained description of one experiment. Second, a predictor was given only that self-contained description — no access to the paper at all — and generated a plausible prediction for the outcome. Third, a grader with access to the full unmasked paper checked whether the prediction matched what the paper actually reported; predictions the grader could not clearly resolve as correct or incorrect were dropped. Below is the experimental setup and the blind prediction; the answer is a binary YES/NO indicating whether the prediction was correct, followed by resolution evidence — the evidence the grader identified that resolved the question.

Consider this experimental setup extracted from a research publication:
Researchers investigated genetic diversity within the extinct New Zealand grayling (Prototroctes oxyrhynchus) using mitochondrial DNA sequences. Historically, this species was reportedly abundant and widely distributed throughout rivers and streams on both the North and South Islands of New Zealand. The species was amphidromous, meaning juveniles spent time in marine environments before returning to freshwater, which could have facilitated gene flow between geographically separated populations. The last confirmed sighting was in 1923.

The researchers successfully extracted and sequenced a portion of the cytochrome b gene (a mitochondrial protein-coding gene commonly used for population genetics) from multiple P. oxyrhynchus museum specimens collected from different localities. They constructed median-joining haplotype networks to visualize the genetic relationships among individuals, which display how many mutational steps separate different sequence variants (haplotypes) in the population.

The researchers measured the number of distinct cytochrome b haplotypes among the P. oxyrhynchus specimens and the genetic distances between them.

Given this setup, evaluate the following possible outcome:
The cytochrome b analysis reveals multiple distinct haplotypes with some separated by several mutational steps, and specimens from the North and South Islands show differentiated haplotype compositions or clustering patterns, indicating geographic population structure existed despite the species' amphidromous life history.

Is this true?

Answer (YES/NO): NO